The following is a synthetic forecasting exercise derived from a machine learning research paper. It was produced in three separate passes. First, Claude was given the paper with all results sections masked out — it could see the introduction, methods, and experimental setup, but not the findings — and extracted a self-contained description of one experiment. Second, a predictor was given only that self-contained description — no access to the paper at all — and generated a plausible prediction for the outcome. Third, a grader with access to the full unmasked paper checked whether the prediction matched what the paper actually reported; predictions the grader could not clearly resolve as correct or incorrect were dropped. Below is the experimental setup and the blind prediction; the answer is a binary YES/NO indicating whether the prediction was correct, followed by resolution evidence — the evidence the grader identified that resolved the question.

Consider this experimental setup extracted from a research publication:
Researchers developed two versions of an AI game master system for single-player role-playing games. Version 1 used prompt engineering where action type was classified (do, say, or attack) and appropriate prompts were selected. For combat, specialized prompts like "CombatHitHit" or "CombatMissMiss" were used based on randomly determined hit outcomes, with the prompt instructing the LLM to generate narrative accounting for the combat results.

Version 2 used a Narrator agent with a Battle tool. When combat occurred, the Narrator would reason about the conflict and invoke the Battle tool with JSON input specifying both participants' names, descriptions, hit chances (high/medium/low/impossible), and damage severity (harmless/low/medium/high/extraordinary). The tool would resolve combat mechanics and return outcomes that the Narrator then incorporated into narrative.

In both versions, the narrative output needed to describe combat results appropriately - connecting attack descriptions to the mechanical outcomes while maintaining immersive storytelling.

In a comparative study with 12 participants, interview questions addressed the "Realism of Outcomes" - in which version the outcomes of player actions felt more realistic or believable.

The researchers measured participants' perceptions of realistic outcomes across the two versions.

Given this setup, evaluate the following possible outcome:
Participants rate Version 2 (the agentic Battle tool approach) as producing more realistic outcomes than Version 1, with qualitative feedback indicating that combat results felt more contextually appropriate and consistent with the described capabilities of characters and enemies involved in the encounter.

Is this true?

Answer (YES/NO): YES